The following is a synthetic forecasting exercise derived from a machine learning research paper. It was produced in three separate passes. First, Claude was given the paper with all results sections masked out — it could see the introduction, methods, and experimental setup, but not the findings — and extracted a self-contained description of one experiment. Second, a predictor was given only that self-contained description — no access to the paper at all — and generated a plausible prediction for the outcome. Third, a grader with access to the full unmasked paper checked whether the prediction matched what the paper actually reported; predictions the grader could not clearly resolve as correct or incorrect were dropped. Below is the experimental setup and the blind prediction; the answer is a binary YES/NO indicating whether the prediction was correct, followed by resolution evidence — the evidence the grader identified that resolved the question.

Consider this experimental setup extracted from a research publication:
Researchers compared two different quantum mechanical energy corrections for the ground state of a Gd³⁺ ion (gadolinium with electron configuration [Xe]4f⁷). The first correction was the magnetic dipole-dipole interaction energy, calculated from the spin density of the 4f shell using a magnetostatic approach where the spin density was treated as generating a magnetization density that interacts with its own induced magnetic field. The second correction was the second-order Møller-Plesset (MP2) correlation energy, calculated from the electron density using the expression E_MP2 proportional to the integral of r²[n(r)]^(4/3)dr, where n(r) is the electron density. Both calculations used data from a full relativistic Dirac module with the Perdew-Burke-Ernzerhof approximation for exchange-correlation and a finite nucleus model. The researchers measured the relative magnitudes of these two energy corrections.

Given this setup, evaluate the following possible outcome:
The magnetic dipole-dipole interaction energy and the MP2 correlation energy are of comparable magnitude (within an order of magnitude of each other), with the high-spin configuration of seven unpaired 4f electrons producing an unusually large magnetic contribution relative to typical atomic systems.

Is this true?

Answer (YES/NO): NO